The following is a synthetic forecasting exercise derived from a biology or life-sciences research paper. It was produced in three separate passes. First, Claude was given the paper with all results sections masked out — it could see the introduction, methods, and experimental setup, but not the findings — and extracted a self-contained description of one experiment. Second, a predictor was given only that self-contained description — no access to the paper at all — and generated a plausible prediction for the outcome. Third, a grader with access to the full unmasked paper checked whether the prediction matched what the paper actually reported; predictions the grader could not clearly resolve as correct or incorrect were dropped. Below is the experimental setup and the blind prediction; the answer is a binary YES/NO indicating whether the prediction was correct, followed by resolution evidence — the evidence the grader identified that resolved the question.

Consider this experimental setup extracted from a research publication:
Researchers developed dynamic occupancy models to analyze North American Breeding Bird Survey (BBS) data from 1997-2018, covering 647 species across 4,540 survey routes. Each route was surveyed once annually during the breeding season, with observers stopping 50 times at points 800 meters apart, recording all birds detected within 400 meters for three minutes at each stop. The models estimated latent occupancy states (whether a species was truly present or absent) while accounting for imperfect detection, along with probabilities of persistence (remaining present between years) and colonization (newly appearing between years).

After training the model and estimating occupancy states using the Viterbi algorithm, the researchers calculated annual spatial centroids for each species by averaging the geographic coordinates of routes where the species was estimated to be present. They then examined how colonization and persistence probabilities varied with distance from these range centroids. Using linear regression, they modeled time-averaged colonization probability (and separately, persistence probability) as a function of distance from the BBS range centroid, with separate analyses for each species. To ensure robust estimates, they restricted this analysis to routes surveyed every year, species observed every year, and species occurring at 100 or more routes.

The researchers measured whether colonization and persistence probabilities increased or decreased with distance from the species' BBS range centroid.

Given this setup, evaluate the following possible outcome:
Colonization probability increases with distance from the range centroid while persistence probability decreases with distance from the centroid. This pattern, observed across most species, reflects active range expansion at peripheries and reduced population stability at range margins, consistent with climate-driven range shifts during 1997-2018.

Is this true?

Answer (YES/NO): NO